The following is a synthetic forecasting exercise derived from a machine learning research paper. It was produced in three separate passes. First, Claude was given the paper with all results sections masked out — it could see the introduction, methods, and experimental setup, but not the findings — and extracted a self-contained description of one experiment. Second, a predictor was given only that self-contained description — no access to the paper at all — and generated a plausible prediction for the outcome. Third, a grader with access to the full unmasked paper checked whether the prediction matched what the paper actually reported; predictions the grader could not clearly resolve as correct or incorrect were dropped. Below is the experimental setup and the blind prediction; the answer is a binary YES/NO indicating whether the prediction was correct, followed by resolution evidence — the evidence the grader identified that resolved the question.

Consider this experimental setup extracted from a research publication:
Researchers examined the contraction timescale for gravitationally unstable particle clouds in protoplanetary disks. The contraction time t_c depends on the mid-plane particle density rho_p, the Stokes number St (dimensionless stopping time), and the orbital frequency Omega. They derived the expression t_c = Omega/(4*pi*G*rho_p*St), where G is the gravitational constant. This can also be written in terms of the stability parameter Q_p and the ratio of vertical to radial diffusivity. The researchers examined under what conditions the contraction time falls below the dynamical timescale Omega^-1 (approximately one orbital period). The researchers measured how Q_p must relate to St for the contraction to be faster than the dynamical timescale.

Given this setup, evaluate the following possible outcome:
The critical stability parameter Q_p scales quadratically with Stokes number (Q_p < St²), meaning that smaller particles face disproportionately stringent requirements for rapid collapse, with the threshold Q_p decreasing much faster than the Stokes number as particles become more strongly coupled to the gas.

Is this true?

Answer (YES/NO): NO